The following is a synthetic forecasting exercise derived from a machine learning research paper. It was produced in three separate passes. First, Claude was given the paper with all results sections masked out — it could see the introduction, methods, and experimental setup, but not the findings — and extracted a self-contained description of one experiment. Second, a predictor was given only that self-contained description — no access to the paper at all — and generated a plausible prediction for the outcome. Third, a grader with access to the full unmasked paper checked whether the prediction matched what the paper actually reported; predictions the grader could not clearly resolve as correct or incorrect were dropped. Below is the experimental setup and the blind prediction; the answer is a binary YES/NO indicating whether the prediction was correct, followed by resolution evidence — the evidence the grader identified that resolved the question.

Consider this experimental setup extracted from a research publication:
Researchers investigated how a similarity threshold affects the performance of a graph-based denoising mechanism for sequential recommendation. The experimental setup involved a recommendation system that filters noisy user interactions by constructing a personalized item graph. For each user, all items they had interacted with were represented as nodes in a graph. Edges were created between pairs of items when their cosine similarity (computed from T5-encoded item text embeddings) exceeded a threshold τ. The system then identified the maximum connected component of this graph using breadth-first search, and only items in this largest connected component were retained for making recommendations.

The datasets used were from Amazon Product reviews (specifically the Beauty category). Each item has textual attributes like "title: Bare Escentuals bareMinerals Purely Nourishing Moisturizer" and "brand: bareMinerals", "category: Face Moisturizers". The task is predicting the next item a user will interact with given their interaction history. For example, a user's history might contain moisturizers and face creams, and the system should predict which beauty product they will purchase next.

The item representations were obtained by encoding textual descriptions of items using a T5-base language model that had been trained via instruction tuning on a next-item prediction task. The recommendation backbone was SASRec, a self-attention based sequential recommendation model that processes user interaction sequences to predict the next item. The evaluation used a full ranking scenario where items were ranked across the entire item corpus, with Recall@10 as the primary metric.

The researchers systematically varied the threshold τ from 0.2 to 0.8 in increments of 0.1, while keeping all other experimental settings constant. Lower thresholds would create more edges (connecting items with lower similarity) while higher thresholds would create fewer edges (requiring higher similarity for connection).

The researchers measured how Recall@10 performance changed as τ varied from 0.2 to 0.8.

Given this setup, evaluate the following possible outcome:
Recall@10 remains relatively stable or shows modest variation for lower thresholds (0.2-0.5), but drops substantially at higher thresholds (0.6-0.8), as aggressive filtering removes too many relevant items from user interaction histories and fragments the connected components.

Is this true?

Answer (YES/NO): NO